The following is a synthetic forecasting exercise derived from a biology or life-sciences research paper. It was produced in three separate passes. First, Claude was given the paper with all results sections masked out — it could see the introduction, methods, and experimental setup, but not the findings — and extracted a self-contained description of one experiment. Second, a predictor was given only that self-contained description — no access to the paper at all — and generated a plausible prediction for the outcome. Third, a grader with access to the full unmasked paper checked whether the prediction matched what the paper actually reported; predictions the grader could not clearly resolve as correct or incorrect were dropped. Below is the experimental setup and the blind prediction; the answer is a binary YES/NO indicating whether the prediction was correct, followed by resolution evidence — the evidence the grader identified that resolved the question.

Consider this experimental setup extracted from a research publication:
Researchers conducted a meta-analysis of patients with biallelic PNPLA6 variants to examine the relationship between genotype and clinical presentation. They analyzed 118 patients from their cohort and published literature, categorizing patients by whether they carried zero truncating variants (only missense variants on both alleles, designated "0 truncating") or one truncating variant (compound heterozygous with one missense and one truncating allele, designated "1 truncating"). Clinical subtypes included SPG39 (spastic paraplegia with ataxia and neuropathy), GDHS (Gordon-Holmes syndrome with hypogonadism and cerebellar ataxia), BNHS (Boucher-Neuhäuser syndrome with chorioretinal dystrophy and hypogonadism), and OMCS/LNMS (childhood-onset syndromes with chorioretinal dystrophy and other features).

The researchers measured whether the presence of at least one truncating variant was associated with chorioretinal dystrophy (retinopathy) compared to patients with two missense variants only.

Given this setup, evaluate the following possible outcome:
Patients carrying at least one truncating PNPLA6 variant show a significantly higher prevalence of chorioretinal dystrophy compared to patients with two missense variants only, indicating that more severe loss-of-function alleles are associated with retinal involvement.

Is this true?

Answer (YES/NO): YES